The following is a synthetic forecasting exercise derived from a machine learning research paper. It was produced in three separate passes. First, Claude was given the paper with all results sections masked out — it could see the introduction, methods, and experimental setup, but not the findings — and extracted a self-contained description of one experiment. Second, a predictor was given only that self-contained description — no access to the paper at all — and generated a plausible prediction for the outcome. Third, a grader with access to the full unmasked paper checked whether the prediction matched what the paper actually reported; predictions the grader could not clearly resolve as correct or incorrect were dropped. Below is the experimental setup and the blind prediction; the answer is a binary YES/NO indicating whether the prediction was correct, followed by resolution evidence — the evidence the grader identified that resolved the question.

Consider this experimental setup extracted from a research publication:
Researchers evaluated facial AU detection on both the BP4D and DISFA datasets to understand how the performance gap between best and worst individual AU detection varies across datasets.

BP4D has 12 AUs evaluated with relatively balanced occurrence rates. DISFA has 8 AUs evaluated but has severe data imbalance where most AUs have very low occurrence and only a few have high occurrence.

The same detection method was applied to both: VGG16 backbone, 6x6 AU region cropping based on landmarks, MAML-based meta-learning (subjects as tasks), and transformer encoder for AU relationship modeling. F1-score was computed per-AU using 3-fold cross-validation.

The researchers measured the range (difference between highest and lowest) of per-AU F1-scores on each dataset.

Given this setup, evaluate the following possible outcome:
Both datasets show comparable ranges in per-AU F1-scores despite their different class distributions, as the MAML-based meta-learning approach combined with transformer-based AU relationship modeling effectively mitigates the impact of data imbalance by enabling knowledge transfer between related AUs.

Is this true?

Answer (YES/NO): NO